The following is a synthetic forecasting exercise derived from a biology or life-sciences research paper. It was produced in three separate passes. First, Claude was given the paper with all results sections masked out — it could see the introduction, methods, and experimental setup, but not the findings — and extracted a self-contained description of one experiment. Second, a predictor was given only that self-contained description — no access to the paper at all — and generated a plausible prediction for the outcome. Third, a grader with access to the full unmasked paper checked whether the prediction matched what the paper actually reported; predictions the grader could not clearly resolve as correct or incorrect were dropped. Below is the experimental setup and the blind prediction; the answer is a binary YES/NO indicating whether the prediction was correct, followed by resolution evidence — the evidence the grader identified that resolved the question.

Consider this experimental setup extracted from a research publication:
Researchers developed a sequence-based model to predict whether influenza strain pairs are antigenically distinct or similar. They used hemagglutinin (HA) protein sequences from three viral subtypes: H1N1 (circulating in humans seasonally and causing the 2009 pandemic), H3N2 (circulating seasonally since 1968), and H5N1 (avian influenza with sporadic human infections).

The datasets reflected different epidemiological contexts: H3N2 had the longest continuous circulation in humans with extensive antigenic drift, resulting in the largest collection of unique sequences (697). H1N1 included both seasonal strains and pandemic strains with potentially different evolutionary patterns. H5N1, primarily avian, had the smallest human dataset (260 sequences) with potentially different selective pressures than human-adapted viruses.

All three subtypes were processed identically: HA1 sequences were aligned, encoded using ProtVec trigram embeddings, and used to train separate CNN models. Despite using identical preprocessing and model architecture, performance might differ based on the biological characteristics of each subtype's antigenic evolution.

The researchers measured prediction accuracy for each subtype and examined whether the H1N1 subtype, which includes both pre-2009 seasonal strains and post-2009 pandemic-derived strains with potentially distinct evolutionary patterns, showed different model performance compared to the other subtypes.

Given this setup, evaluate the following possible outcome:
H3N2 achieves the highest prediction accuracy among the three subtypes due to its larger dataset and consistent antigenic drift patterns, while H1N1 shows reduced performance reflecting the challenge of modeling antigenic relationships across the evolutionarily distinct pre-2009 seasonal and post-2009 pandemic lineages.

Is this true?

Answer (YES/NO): NO